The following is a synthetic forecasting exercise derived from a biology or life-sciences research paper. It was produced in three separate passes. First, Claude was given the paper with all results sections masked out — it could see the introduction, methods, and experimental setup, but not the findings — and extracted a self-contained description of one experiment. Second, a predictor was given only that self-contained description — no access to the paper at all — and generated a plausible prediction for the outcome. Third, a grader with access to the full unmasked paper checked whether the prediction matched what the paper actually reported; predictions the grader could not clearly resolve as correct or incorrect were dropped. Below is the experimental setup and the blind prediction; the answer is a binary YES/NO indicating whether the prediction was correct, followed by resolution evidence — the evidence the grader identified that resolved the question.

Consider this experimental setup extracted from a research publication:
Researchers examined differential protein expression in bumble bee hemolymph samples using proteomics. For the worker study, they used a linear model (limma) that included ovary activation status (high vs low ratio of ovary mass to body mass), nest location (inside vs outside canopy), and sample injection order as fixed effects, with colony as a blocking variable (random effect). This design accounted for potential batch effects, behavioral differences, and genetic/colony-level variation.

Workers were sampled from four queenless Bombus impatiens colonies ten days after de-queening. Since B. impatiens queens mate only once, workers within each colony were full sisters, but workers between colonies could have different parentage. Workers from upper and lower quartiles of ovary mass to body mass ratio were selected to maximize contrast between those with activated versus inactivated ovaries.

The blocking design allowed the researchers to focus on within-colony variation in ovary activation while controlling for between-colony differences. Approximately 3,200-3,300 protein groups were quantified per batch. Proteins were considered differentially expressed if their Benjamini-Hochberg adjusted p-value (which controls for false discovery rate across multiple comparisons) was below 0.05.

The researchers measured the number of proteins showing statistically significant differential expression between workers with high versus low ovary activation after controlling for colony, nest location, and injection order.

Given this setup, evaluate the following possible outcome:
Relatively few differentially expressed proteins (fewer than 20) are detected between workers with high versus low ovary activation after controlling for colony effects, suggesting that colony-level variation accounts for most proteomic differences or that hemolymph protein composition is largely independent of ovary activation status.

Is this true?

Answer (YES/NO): NO